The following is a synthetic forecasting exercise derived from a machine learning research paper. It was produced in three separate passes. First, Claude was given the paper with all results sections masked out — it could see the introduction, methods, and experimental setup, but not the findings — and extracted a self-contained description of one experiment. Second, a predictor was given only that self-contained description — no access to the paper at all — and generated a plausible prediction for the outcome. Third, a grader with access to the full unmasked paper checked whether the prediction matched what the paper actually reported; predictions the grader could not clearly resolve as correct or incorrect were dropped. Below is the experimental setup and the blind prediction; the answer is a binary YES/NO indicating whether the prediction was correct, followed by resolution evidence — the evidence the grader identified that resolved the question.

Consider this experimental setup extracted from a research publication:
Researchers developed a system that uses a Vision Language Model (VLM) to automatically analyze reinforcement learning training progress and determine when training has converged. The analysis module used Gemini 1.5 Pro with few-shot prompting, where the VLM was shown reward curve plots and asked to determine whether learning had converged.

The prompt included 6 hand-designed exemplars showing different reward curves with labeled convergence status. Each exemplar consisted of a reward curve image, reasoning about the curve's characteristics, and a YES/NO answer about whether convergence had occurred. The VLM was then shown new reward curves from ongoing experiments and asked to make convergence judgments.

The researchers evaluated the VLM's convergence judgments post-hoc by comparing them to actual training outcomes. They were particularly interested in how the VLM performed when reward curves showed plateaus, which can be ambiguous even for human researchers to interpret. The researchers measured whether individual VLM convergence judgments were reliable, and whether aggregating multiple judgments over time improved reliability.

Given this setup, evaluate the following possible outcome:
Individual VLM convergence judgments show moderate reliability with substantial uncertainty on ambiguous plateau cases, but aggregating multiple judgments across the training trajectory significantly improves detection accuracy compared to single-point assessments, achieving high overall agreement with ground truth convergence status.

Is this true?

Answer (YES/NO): NO